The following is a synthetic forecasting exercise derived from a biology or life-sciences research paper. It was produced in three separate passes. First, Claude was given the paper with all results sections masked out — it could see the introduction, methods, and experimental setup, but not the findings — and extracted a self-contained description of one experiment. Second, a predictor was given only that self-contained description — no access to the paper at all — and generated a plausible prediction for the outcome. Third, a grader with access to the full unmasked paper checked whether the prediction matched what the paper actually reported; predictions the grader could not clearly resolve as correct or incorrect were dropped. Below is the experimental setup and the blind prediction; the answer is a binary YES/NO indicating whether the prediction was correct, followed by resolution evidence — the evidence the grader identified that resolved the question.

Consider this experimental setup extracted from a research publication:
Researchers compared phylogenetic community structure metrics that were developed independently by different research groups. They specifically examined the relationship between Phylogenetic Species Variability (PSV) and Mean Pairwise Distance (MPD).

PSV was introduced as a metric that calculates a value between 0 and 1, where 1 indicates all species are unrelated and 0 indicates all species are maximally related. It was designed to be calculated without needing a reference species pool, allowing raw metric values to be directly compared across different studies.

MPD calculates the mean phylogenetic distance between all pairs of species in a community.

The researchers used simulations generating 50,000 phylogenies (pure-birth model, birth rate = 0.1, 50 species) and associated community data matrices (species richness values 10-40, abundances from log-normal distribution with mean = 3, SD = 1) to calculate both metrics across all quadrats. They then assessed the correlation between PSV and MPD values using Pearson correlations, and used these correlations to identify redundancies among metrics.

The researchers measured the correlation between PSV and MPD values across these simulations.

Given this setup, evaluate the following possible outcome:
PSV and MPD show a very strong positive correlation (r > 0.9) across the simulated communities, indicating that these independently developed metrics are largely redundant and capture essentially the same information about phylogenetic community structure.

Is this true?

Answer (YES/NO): YES